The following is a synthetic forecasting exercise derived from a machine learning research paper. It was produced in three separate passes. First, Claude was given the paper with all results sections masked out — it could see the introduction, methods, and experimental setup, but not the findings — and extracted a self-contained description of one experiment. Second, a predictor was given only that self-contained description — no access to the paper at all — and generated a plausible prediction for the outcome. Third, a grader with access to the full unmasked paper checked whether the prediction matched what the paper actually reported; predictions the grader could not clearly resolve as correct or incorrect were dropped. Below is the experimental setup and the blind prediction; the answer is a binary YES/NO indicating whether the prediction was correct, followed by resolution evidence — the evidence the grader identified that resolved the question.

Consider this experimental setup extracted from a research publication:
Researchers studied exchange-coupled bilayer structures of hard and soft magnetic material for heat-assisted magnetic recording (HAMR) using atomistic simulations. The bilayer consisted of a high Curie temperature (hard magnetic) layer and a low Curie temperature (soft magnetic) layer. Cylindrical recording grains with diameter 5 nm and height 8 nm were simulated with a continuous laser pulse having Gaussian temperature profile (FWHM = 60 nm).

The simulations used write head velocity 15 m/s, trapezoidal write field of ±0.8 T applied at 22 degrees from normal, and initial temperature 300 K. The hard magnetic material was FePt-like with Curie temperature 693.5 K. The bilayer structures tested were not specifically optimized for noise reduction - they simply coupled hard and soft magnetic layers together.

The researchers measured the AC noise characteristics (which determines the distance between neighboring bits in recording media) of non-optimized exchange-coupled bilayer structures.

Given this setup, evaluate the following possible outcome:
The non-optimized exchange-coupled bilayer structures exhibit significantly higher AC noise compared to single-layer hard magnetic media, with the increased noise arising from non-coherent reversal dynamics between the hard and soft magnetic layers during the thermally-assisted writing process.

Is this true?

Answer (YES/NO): NO